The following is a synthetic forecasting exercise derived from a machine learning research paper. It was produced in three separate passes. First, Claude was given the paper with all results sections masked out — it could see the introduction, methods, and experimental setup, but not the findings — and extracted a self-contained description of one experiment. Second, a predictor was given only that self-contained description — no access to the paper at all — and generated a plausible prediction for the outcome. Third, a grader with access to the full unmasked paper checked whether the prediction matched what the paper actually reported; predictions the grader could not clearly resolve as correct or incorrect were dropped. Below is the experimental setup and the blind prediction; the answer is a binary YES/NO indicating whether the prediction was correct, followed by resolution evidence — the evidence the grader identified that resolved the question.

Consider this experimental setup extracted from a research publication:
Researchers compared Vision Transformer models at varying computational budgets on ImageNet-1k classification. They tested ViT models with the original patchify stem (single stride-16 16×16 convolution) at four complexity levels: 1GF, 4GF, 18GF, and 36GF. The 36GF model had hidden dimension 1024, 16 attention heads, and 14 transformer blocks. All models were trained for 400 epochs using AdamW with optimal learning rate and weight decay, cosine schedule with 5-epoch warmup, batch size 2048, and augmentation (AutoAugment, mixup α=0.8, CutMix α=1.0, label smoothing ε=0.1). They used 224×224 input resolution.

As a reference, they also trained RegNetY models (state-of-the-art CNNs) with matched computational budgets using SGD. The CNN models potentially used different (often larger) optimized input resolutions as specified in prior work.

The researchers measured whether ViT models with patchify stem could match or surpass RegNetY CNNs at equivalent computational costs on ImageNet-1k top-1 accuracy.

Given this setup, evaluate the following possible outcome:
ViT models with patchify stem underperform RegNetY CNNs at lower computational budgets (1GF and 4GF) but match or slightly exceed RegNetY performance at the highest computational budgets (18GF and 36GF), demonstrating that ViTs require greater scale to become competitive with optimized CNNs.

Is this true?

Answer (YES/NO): NO